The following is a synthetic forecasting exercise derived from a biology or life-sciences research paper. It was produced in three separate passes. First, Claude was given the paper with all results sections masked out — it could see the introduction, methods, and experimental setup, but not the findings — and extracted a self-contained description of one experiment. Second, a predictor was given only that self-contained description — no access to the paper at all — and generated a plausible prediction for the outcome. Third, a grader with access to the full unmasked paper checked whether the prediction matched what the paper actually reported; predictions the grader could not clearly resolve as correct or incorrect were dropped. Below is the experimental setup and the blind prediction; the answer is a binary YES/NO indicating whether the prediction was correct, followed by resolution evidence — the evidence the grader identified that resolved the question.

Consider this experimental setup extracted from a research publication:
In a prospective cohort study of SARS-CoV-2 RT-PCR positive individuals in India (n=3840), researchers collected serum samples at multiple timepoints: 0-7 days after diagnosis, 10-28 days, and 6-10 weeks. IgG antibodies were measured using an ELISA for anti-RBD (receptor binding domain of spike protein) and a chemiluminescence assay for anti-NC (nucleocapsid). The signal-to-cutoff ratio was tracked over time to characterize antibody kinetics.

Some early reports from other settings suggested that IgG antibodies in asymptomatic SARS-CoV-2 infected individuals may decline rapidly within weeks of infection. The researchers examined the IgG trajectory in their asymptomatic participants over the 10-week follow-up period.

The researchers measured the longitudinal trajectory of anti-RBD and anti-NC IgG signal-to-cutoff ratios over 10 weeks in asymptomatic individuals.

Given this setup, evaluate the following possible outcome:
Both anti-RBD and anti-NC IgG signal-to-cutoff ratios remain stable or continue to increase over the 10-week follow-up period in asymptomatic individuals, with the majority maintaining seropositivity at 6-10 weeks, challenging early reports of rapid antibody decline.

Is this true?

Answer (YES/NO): YES